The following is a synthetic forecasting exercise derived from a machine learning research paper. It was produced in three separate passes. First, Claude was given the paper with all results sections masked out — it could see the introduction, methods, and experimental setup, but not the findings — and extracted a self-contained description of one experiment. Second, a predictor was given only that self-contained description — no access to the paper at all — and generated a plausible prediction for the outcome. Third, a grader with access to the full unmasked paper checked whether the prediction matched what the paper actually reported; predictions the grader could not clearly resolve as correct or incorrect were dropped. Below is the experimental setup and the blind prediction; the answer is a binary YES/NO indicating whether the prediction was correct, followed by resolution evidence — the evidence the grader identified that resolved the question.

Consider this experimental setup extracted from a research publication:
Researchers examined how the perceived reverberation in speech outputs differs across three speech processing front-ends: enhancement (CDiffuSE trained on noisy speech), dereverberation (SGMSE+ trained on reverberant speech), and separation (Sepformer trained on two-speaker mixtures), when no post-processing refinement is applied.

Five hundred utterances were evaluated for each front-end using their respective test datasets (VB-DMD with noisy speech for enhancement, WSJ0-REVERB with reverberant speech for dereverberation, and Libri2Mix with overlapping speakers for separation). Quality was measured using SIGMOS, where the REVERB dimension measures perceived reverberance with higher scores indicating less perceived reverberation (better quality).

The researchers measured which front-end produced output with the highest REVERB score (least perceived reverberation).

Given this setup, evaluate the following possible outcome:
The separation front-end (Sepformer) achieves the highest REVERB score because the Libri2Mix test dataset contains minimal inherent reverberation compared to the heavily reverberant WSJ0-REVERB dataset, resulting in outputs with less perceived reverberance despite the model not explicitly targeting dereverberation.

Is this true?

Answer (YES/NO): NO